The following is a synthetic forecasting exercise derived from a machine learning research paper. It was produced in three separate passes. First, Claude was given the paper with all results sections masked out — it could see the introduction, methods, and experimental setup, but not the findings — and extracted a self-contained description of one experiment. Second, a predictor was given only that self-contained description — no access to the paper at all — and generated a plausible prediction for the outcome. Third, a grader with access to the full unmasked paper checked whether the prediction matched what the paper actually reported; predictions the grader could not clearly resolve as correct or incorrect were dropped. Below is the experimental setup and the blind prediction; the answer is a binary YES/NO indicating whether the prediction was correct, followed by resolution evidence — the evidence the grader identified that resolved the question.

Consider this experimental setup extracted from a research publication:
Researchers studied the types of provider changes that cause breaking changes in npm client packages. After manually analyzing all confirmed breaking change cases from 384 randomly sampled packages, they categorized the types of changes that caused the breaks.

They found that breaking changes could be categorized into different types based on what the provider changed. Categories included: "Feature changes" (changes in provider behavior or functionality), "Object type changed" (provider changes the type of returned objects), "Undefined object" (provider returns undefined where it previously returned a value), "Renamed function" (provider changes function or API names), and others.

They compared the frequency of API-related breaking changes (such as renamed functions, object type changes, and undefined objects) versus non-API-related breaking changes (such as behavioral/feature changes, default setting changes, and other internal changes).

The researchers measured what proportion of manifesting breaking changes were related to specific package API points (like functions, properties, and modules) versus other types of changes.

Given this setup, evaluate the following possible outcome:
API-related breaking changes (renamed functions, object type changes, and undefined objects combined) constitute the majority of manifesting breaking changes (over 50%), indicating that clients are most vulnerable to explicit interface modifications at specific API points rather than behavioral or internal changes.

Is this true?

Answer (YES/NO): NO